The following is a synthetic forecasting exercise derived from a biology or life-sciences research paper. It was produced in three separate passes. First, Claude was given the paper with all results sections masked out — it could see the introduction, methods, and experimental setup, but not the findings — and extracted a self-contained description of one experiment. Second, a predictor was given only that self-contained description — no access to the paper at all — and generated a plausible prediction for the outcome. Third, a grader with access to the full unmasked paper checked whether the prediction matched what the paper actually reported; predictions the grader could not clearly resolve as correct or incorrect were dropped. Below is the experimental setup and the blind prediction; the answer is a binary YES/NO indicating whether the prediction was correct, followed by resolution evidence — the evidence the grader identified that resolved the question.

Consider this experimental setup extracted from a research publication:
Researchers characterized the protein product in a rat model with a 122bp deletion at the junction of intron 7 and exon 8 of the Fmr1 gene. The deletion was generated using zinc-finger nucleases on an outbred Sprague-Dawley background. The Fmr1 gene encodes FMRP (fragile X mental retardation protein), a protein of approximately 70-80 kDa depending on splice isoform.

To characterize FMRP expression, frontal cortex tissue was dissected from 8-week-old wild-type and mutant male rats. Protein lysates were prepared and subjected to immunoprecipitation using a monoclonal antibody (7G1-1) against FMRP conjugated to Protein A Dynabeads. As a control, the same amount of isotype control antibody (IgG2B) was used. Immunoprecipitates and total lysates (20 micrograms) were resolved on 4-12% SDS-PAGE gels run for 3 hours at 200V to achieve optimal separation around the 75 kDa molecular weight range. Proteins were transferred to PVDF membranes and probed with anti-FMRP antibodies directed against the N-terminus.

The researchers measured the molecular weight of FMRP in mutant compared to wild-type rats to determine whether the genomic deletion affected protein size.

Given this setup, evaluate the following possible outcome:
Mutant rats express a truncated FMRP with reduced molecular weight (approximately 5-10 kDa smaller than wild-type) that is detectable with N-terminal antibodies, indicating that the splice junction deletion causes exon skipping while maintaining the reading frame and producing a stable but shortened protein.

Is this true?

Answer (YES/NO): YES